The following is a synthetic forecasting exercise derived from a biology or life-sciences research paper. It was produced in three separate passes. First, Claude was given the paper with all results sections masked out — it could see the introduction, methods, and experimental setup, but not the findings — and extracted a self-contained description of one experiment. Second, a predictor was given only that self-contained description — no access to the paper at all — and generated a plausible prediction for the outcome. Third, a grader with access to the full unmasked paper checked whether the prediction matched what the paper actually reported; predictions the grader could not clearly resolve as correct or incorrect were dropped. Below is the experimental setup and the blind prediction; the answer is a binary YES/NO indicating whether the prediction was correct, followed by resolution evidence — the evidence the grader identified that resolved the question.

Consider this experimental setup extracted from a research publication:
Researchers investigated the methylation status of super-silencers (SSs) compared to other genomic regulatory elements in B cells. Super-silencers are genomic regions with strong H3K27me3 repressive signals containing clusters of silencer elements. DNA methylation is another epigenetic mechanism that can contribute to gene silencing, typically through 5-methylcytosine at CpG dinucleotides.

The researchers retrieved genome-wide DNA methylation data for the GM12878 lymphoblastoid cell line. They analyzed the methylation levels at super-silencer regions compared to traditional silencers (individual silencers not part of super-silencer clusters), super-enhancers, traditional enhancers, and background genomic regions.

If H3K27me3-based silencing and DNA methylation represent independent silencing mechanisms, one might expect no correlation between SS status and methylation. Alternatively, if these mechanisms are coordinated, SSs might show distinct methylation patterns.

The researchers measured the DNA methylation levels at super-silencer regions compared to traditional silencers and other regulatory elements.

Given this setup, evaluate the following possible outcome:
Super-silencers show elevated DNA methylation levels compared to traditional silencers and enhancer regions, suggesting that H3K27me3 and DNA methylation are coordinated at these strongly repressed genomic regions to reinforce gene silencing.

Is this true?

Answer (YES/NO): NO